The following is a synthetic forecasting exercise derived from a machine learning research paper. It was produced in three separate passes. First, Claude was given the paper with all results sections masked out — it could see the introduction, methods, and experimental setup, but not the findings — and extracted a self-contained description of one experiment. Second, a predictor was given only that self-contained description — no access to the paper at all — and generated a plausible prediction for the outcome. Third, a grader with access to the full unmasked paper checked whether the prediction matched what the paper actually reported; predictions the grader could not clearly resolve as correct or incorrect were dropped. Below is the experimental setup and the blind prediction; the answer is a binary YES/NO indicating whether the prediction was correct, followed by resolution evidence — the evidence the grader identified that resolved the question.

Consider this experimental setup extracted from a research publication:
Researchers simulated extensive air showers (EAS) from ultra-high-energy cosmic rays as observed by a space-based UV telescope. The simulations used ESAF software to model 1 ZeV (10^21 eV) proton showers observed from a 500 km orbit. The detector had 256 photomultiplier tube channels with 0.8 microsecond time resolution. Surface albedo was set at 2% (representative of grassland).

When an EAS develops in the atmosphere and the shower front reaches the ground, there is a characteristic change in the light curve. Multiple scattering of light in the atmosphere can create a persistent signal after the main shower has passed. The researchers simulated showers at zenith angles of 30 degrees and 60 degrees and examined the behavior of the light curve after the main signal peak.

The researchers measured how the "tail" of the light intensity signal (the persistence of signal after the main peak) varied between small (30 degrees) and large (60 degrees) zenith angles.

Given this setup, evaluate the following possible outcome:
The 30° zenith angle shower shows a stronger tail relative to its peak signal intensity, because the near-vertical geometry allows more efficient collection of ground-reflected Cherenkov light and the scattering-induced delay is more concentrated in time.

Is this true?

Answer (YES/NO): NO